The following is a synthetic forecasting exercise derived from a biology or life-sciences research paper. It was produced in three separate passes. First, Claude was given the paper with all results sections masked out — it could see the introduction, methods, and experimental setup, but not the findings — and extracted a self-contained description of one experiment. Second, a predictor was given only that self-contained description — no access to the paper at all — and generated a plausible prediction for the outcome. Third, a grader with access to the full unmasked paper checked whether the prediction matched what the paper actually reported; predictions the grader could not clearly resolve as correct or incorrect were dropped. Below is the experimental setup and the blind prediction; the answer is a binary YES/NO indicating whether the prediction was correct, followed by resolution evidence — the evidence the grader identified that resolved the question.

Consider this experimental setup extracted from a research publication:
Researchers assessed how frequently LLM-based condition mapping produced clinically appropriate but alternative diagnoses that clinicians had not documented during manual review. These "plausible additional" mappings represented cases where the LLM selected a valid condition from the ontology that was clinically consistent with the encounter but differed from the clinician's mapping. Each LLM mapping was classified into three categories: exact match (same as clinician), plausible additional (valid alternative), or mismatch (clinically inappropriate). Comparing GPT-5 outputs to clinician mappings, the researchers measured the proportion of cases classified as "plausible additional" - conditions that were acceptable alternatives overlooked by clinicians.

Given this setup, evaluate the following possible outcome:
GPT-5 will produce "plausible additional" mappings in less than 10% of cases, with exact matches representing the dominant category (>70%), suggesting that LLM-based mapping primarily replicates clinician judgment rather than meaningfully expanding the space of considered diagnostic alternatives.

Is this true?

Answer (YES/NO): YES